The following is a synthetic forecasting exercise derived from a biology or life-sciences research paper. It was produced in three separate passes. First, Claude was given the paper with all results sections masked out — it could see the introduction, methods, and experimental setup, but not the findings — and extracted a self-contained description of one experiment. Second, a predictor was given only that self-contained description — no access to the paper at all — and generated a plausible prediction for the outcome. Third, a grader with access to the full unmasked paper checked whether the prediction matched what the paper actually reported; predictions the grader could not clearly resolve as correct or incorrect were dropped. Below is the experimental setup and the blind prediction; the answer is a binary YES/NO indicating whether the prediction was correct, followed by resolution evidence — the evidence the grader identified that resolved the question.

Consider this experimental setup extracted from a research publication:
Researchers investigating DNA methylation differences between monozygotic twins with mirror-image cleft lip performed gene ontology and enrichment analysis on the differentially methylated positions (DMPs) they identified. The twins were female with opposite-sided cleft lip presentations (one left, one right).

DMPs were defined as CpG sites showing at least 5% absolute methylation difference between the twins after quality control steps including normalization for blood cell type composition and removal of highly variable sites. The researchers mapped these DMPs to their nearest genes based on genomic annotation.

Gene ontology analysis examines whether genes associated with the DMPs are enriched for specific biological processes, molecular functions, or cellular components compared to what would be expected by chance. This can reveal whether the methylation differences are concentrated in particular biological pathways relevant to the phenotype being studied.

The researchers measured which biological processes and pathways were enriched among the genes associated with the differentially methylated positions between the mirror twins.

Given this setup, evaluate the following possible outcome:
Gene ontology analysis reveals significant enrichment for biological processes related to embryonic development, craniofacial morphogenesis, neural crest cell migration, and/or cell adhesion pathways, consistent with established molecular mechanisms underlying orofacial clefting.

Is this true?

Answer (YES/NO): NO